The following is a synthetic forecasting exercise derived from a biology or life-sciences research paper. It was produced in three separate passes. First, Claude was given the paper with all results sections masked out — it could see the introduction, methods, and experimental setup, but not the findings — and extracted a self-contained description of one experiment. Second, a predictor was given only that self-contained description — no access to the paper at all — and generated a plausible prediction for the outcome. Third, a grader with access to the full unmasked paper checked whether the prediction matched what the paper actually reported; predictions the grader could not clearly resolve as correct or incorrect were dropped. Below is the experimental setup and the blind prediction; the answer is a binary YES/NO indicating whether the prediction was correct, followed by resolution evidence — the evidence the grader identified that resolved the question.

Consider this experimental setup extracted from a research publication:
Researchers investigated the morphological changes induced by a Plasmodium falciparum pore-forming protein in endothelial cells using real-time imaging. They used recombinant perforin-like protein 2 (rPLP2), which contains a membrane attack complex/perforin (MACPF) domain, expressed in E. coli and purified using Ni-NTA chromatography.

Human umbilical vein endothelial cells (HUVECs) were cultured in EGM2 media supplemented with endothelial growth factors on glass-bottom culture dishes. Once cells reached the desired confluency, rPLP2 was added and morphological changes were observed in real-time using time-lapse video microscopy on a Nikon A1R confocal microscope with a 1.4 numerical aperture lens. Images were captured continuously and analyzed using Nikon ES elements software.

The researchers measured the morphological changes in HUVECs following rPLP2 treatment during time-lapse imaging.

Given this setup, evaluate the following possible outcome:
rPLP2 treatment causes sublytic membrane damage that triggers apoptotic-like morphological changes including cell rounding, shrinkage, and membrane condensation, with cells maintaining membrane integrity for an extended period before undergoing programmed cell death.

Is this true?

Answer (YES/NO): NO